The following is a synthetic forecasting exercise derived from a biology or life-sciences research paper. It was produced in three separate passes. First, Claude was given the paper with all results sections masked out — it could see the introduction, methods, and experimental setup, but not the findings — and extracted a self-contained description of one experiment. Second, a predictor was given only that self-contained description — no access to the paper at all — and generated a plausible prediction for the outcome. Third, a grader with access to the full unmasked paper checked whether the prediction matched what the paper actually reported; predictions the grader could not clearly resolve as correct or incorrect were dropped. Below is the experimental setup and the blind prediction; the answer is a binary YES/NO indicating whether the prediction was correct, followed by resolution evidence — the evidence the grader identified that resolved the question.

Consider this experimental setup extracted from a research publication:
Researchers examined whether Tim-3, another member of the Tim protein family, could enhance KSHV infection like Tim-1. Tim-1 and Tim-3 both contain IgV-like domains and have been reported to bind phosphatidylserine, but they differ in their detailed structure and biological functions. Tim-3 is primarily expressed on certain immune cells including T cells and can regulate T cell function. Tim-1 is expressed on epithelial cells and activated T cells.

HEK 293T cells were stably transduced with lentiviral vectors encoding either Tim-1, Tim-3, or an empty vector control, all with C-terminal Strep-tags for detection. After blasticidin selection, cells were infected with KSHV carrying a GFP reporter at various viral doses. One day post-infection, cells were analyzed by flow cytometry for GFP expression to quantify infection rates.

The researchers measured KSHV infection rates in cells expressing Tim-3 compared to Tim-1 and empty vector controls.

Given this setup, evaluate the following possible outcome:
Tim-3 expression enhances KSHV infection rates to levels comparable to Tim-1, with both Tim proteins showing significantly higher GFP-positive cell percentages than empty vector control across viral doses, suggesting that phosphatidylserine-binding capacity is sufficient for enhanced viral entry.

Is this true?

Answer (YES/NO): NO